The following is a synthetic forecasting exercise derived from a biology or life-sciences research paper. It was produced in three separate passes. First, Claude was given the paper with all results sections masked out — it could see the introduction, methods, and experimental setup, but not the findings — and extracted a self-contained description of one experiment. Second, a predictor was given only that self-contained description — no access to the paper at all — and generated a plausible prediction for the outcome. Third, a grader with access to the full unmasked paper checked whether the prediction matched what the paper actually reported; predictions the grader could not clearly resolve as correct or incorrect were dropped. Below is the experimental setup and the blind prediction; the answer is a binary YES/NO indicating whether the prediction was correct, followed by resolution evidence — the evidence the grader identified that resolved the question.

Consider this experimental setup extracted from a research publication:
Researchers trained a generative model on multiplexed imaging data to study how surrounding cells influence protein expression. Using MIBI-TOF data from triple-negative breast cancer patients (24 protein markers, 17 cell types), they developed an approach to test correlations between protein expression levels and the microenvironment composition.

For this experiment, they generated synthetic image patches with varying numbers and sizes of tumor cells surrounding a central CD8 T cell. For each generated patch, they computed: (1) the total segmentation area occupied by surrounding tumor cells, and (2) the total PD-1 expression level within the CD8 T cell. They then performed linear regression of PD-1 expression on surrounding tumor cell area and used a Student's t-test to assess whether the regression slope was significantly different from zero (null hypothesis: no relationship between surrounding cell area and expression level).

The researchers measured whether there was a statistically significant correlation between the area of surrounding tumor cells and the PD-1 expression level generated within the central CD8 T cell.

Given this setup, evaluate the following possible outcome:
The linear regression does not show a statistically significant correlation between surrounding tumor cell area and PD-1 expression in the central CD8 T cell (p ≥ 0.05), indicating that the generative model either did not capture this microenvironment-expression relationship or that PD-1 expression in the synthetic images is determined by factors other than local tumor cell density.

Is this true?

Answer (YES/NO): NO